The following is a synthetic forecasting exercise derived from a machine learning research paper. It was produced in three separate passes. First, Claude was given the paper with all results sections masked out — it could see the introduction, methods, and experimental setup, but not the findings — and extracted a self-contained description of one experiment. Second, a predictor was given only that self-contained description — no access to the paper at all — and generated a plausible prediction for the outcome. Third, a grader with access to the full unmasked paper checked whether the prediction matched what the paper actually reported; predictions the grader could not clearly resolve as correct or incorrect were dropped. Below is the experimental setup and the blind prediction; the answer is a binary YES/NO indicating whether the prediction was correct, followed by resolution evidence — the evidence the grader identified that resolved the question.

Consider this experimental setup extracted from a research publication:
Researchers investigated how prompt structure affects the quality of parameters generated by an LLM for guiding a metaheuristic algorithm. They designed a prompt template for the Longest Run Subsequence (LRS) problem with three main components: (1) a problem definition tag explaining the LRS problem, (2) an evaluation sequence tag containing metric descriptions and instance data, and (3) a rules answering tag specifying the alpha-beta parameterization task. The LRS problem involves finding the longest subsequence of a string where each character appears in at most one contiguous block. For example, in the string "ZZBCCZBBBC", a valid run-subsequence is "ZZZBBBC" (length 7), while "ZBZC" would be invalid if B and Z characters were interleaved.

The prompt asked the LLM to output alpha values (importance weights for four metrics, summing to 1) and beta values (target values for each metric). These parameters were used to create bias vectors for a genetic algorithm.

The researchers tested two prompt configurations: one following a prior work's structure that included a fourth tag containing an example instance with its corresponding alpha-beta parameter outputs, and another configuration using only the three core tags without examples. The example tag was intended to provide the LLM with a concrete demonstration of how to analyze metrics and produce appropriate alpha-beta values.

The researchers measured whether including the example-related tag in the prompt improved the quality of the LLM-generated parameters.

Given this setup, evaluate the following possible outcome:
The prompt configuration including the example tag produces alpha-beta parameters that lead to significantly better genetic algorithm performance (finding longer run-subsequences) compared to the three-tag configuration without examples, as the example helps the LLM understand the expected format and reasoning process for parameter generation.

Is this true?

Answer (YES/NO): NO